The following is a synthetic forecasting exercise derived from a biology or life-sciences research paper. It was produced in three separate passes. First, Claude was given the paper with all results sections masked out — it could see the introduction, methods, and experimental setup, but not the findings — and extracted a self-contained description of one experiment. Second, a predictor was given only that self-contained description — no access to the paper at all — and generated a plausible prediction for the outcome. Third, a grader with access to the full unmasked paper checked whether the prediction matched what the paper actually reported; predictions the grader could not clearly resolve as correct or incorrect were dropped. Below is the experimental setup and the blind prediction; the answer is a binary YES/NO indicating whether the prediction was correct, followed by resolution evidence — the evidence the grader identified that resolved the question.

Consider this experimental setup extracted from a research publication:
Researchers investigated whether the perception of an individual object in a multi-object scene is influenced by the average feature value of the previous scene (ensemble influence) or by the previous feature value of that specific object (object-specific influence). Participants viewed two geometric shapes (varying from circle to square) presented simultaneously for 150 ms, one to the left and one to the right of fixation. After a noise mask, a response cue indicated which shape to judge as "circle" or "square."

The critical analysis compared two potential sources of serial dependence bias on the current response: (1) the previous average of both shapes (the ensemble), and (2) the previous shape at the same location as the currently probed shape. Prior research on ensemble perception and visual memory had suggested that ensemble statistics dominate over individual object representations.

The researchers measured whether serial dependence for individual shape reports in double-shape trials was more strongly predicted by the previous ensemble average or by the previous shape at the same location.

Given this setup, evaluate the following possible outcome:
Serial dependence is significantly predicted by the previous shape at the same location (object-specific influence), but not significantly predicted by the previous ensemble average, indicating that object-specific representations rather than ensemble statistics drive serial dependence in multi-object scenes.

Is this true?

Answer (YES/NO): YES